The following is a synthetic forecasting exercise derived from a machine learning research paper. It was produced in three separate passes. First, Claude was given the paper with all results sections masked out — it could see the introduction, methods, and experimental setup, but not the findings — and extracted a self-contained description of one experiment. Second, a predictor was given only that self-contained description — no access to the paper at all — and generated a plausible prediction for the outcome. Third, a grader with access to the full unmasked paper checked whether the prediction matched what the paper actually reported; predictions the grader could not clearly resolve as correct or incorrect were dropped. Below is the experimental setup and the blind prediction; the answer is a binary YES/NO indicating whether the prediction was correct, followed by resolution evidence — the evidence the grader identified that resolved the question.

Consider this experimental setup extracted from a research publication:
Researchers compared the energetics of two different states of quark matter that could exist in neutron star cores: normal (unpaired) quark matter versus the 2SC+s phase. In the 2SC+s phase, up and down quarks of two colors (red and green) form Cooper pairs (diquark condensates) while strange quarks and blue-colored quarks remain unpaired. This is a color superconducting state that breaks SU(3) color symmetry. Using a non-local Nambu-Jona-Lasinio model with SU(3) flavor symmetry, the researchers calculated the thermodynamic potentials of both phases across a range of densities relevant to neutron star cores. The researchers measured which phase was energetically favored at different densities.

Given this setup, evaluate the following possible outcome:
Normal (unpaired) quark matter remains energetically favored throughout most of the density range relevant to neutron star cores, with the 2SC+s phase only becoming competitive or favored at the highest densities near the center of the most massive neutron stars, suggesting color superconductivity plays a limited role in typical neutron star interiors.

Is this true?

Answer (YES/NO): NO